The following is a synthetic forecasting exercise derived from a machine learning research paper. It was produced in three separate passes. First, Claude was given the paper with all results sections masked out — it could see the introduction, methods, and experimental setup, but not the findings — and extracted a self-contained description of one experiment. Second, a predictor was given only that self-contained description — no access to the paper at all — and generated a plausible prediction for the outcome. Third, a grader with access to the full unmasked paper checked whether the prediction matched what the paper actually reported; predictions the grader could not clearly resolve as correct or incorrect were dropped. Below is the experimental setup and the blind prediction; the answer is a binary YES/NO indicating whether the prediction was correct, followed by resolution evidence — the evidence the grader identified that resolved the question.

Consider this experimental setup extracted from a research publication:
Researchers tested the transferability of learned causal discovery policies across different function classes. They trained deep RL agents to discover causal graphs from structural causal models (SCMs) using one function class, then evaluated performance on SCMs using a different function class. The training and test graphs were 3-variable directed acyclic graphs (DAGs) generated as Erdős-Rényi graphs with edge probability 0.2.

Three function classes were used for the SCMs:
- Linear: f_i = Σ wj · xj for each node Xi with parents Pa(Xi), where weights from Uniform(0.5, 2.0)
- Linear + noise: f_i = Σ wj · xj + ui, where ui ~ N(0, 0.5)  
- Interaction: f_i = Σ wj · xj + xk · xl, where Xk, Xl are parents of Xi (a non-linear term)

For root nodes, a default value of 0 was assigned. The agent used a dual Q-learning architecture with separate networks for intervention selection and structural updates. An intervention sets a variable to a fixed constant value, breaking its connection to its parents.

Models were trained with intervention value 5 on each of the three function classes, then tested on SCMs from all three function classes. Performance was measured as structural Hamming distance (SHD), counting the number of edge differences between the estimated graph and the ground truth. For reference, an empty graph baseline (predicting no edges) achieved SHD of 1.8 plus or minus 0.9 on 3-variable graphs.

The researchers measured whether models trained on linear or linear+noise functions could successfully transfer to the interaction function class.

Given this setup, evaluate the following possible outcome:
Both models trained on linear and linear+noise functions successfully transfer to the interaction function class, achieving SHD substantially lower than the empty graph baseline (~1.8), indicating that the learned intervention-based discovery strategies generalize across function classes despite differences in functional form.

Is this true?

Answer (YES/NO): NO